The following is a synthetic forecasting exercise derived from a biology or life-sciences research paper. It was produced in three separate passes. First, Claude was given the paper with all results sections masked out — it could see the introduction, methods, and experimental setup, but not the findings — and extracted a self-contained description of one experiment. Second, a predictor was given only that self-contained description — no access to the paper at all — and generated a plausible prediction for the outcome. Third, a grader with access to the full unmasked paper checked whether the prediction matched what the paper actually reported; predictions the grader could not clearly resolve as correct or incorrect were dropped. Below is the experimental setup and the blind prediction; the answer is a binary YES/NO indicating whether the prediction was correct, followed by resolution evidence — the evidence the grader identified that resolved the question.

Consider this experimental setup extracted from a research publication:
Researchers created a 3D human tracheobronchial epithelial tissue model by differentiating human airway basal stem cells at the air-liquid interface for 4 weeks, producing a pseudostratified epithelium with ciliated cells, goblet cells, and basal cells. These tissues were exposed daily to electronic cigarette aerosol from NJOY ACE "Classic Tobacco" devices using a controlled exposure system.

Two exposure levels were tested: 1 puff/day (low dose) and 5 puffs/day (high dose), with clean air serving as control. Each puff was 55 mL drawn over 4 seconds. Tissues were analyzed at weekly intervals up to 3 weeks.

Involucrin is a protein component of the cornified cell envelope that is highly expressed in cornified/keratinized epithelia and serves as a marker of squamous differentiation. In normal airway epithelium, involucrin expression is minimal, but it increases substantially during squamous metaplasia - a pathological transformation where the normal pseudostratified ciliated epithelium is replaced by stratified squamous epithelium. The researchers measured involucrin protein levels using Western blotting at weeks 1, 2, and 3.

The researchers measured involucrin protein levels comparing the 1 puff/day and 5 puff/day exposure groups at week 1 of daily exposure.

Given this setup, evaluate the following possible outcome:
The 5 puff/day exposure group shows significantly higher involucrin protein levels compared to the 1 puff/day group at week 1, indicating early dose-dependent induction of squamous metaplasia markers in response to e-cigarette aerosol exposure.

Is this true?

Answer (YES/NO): NO